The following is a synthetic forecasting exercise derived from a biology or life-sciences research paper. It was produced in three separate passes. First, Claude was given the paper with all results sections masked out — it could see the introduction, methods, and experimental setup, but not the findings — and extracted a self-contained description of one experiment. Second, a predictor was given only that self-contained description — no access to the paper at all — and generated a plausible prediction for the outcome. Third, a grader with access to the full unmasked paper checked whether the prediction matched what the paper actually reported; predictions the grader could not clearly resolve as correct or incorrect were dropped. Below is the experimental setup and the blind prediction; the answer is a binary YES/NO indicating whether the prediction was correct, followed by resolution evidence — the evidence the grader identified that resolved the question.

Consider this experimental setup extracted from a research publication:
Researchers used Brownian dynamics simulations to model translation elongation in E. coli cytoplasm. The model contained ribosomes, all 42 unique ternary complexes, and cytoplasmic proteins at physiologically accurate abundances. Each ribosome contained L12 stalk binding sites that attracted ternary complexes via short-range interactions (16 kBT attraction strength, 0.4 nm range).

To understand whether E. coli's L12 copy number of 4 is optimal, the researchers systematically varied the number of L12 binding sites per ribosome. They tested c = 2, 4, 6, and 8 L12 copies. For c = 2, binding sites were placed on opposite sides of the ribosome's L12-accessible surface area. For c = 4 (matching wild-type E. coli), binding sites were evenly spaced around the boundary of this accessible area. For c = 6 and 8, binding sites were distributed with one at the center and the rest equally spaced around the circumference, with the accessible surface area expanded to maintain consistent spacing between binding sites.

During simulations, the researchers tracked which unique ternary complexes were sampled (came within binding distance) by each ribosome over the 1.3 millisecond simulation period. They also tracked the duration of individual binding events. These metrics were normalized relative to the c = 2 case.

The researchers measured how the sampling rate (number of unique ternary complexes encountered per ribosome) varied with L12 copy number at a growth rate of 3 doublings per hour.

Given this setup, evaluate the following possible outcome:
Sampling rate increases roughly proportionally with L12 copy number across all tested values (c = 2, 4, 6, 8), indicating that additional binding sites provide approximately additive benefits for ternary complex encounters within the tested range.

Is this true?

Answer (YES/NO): NO